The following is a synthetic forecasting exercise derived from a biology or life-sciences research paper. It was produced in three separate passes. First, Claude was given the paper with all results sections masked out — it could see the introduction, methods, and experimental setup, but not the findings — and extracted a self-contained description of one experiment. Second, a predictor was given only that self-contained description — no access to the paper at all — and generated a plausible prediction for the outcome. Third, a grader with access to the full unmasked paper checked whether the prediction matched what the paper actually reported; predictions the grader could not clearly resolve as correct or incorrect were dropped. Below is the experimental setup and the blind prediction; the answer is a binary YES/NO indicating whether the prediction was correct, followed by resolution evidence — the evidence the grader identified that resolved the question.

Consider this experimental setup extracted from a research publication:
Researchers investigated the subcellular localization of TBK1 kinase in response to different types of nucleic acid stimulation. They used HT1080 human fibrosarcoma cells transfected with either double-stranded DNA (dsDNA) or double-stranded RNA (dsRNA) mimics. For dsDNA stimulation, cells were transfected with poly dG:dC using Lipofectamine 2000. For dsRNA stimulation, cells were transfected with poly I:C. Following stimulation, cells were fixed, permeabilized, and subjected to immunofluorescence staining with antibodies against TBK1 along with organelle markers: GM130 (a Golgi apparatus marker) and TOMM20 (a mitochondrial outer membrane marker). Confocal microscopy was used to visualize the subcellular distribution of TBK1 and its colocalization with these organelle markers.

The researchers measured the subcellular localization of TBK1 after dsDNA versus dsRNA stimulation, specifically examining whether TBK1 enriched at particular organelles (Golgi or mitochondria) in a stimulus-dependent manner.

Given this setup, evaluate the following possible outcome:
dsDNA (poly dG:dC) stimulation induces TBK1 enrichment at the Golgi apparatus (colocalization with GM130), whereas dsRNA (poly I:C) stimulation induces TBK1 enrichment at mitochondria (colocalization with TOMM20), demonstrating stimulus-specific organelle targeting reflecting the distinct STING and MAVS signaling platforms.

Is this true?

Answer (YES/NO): YES